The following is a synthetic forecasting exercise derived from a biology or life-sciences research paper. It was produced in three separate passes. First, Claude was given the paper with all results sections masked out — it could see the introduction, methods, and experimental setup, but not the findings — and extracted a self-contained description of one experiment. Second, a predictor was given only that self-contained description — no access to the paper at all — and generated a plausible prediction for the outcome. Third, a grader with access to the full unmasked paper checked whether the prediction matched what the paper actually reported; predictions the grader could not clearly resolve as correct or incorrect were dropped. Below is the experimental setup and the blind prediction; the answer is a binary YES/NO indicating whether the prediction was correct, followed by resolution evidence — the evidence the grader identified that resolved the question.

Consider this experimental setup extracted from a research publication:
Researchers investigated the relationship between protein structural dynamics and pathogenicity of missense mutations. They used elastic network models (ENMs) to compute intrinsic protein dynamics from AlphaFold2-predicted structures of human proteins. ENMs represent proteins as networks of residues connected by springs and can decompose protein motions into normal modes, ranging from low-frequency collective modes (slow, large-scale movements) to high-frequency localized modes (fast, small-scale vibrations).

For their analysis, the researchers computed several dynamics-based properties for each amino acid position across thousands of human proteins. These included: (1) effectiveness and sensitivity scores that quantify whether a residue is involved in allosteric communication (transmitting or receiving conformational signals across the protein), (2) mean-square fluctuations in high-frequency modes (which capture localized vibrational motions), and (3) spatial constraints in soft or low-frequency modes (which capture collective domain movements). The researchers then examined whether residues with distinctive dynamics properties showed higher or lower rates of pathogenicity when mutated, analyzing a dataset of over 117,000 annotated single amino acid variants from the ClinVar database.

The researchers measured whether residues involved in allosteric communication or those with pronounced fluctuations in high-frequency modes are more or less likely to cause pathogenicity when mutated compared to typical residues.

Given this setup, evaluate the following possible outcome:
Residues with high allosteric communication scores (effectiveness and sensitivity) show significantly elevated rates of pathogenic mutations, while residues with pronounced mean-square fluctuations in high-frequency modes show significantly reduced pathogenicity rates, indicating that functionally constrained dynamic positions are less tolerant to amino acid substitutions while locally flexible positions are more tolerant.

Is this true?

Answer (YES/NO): NO